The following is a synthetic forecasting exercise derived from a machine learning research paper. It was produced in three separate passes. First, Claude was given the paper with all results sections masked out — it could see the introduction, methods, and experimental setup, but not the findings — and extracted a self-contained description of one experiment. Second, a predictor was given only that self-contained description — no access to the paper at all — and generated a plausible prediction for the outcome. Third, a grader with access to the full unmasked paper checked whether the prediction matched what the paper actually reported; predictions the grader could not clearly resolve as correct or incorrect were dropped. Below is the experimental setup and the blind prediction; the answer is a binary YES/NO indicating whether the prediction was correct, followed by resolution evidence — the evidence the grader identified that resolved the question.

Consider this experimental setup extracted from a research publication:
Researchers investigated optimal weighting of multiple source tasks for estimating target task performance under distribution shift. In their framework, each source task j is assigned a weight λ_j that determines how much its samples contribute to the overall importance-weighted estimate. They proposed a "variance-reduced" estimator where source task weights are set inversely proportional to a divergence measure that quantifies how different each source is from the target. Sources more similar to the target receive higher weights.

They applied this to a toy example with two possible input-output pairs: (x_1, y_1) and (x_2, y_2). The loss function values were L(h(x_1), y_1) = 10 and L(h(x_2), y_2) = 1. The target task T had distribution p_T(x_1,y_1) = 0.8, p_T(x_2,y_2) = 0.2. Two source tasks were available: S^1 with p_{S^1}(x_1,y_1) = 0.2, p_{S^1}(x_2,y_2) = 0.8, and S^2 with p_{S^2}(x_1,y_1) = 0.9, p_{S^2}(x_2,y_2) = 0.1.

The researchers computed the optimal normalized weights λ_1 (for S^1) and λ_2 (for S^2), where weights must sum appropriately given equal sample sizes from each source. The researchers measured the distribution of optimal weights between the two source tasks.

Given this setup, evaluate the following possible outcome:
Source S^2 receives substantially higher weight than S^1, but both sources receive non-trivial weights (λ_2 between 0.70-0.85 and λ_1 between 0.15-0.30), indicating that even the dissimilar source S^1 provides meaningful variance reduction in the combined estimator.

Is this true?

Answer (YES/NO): NO